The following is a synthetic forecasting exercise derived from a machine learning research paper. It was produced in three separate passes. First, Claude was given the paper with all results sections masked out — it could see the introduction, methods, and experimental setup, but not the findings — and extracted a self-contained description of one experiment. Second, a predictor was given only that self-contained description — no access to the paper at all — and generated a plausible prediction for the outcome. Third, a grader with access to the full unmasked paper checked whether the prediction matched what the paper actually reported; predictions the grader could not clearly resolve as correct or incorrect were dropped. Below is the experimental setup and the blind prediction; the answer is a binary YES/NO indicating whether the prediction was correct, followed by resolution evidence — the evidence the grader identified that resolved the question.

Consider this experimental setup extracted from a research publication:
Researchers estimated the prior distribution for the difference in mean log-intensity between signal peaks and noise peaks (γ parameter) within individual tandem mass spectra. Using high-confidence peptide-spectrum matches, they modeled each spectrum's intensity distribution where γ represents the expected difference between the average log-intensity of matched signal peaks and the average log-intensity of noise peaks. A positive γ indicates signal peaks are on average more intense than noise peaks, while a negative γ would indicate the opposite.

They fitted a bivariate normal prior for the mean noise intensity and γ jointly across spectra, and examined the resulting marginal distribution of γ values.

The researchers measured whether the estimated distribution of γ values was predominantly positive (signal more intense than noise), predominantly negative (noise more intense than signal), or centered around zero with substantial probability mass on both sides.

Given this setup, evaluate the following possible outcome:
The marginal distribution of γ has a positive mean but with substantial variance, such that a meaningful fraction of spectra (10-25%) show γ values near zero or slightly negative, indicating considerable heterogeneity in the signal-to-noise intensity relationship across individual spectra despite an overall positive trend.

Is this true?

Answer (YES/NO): NO